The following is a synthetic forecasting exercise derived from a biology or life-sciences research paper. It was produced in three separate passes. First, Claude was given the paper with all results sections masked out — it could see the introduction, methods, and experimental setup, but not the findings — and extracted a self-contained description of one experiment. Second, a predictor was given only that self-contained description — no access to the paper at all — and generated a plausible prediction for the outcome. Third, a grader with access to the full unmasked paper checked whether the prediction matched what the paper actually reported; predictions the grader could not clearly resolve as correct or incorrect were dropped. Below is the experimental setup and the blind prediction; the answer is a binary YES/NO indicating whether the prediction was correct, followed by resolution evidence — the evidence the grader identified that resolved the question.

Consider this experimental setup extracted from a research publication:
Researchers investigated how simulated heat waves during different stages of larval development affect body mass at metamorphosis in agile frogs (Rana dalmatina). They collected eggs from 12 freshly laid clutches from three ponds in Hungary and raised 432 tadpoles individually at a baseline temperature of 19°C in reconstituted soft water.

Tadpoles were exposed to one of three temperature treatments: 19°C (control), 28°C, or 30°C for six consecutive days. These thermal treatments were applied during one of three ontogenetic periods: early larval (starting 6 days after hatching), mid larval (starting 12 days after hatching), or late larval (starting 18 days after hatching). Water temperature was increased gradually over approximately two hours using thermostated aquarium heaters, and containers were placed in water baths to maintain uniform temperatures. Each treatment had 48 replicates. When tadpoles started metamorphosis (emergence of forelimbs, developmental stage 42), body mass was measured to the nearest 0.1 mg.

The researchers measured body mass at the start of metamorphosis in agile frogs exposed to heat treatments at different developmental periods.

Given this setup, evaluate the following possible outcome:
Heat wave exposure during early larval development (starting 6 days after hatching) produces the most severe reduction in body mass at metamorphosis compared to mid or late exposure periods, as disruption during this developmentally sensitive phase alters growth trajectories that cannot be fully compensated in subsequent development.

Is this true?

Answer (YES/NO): NO